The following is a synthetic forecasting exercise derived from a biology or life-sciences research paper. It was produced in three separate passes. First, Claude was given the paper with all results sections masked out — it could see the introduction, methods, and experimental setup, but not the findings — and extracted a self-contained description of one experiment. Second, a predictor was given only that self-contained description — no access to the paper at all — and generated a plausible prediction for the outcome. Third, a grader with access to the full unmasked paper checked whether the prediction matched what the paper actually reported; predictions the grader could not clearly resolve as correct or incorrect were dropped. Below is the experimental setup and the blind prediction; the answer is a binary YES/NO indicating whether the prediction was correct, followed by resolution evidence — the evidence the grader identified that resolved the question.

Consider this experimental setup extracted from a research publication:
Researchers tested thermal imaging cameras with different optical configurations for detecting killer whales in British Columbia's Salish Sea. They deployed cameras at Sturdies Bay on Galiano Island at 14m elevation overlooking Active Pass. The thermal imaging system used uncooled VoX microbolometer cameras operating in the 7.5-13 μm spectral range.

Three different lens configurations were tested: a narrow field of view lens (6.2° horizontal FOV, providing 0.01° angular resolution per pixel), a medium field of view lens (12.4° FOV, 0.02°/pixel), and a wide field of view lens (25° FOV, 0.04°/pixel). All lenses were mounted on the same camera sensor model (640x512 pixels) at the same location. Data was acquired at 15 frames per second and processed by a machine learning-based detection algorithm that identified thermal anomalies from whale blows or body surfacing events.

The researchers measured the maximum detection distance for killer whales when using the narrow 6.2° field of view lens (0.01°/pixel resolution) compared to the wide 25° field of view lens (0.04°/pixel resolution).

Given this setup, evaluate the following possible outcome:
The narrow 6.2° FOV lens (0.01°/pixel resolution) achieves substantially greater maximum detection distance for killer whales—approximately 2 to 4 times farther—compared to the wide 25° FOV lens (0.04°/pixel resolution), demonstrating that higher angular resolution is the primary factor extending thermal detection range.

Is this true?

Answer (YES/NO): NO